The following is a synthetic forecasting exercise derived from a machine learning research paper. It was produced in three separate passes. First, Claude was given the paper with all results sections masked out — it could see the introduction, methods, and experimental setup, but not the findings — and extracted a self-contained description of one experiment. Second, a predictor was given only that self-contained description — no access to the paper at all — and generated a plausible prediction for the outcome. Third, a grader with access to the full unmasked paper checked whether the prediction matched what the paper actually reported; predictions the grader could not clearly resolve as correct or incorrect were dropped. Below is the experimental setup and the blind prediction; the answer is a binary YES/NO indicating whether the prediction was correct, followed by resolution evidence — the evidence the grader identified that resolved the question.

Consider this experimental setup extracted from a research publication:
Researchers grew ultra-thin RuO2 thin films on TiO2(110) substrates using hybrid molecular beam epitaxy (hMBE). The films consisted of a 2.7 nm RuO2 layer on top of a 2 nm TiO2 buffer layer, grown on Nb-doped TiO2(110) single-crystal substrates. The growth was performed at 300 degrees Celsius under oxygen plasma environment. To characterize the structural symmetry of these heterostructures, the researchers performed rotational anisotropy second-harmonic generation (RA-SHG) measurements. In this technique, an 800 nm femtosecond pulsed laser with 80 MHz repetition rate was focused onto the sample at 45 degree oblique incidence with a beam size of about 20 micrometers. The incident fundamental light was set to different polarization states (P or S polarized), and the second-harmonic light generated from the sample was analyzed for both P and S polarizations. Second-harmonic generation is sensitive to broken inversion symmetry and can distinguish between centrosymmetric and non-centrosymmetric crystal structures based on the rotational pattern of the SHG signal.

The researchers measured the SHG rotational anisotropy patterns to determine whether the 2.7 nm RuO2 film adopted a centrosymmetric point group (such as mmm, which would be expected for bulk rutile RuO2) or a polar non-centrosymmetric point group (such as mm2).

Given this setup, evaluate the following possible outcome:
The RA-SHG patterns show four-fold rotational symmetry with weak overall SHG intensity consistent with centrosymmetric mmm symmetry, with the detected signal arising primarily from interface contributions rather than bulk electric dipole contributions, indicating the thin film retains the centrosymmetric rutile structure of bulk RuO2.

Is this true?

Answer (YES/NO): NO